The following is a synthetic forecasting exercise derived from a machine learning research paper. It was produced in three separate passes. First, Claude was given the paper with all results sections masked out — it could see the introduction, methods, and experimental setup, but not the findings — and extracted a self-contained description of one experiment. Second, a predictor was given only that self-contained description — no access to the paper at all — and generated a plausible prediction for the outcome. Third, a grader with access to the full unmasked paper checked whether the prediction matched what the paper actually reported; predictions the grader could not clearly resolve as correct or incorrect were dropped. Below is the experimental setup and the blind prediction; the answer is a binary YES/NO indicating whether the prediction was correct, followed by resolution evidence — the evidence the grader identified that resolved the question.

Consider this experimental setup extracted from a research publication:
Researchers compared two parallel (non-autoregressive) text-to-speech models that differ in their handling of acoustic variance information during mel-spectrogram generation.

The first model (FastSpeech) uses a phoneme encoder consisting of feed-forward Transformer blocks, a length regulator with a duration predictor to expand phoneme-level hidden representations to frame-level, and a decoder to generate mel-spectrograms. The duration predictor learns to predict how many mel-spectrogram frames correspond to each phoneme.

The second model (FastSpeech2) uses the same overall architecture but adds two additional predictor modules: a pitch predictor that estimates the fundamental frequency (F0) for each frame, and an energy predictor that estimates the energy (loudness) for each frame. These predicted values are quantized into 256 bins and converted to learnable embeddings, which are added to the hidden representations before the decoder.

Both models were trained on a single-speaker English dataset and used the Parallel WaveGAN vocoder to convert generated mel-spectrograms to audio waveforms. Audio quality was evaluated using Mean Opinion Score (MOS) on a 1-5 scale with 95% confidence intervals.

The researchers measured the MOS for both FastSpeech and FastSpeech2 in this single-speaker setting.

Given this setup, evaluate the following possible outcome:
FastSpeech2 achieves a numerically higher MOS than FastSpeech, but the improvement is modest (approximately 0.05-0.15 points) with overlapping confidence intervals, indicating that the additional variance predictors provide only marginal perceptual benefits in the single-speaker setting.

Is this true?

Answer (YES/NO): NO